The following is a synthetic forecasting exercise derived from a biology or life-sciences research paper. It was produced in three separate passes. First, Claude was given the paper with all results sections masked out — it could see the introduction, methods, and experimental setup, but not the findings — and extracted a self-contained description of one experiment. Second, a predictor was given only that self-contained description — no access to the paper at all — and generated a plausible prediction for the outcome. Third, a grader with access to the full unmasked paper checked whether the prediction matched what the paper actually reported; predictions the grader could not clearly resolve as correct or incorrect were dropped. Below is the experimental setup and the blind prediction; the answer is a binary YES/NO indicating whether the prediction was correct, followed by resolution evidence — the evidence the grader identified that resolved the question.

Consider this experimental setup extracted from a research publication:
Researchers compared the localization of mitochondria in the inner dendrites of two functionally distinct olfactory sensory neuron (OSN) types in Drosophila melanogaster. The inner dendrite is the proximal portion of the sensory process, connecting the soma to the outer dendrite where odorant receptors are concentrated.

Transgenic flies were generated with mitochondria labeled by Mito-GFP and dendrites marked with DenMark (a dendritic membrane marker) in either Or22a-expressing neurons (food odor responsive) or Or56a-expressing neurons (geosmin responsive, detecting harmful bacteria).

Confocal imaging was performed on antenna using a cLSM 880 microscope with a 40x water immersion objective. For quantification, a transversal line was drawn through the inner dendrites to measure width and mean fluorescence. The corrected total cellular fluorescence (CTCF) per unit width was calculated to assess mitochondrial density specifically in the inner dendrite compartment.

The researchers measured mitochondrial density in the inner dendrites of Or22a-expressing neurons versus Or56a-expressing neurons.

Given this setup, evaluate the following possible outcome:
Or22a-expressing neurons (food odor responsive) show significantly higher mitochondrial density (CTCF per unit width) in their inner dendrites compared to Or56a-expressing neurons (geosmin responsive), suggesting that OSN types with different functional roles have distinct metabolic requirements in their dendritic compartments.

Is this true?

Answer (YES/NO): YES